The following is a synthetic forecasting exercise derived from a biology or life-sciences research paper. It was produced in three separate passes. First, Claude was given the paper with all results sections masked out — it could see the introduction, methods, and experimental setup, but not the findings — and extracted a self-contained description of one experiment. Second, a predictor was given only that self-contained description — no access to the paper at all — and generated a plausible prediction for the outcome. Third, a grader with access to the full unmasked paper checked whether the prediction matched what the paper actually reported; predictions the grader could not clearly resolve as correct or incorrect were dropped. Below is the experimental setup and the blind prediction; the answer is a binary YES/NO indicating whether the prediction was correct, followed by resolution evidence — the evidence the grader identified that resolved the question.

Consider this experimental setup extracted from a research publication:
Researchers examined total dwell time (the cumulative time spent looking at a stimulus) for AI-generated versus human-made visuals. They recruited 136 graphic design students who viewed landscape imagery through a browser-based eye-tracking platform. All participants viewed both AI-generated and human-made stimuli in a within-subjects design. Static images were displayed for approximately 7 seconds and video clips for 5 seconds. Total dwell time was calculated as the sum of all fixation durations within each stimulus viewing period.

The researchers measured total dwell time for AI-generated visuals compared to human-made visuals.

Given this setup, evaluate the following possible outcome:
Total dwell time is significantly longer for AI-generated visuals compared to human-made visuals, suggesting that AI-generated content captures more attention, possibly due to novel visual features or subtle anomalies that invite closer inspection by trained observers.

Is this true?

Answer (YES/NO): NO